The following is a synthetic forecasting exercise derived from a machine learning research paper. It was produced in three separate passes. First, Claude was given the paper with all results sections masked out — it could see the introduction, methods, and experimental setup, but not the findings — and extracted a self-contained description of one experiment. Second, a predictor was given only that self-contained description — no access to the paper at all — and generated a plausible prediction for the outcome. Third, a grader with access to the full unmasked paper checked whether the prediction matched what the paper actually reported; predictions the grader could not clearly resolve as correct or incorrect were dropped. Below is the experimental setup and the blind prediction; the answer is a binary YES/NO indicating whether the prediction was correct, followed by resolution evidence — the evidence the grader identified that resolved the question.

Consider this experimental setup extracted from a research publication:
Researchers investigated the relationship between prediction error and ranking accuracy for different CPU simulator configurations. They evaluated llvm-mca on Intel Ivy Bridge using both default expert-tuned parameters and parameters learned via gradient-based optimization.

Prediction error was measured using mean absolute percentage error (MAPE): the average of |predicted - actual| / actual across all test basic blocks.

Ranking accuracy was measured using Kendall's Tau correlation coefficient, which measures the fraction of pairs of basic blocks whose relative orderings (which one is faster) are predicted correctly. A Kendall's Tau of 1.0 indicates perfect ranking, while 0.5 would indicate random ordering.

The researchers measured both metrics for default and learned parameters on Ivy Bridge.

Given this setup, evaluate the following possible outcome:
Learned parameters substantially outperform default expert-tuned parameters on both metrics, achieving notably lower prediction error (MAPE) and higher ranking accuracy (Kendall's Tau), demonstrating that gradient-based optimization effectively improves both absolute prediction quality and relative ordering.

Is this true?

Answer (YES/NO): NO